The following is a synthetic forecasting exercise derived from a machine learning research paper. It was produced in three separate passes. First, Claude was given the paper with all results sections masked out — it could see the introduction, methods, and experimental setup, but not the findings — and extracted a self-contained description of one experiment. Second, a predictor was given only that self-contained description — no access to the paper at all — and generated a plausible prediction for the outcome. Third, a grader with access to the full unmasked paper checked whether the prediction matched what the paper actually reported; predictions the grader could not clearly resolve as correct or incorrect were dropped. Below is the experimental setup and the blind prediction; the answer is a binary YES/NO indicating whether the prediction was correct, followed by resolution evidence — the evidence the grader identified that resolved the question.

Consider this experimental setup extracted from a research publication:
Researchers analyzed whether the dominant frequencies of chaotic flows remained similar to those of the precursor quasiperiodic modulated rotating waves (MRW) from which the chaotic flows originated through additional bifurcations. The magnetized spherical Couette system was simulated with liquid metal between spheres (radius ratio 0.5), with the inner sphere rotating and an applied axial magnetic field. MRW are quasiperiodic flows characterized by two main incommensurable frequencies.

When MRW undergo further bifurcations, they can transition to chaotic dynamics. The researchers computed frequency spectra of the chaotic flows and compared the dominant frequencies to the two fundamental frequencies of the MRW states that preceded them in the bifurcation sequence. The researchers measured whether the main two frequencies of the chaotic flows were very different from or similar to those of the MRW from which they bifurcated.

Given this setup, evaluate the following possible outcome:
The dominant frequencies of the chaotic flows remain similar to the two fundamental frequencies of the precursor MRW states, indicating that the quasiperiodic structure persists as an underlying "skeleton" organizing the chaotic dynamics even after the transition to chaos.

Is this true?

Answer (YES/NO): YES